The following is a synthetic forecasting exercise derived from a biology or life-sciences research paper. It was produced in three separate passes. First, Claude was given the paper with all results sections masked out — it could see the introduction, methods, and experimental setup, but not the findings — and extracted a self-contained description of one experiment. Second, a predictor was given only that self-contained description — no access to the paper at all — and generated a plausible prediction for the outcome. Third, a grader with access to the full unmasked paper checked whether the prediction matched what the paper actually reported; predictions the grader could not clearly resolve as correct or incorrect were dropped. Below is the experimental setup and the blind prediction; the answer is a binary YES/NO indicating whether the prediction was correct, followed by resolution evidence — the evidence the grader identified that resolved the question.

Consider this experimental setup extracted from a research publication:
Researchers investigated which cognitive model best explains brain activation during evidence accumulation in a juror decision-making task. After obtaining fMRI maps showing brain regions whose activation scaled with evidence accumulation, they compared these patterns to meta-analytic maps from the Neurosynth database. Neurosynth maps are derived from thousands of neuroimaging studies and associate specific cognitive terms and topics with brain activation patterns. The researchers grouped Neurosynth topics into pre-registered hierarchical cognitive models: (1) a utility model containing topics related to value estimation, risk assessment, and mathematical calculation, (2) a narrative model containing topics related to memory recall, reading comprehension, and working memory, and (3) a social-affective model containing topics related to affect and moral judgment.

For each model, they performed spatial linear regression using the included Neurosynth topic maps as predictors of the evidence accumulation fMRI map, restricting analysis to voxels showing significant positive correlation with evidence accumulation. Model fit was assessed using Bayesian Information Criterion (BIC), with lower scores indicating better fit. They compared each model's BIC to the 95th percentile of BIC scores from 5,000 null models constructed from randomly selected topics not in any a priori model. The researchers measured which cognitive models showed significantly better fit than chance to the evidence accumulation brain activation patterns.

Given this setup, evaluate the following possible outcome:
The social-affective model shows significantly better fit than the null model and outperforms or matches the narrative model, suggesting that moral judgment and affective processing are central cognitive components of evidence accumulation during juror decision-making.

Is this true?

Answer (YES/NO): NO